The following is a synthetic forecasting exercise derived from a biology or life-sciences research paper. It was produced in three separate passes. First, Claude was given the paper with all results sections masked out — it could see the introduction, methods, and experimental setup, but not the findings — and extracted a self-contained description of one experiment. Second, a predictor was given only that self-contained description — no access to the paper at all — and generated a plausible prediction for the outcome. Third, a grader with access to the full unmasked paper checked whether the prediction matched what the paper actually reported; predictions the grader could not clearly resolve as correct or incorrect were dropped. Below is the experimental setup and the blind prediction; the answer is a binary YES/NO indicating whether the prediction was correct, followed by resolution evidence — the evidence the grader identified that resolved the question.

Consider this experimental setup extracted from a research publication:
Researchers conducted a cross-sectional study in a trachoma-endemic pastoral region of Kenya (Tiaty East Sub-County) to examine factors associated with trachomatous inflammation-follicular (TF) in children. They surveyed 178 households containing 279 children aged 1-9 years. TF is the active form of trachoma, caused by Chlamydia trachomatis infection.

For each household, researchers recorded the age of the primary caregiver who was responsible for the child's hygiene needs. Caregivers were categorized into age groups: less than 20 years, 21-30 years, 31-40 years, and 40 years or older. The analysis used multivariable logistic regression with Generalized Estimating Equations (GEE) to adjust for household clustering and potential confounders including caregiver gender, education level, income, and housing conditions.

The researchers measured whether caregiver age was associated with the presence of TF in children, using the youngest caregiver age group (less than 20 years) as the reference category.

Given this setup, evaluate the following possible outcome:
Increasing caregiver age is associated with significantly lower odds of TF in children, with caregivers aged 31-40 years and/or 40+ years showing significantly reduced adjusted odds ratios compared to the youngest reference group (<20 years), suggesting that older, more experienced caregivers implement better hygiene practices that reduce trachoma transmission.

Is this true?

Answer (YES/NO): YES